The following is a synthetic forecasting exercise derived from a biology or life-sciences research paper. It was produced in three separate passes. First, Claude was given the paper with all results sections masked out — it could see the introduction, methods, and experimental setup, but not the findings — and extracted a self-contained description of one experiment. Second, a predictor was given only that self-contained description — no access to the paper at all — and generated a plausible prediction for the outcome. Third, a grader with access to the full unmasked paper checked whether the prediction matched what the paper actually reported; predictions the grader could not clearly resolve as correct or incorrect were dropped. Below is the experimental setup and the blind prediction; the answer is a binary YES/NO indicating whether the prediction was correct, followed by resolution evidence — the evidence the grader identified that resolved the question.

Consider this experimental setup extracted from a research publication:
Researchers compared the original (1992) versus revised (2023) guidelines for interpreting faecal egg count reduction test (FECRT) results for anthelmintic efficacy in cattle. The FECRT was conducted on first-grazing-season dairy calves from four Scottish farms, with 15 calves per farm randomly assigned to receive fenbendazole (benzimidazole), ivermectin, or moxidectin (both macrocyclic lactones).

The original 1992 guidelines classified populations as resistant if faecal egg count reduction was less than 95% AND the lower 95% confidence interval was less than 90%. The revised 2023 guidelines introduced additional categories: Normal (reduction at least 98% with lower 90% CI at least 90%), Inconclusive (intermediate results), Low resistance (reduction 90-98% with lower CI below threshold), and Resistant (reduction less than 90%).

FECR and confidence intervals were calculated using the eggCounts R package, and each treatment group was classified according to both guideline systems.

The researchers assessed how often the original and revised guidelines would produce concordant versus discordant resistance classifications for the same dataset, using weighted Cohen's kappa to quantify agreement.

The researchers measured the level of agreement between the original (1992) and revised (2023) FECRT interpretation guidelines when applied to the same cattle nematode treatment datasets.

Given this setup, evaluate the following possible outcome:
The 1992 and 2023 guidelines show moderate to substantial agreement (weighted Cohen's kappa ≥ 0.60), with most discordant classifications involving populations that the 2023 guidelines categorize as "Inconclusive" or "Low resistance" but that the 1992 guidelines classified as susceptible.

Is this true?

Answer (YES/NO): YES